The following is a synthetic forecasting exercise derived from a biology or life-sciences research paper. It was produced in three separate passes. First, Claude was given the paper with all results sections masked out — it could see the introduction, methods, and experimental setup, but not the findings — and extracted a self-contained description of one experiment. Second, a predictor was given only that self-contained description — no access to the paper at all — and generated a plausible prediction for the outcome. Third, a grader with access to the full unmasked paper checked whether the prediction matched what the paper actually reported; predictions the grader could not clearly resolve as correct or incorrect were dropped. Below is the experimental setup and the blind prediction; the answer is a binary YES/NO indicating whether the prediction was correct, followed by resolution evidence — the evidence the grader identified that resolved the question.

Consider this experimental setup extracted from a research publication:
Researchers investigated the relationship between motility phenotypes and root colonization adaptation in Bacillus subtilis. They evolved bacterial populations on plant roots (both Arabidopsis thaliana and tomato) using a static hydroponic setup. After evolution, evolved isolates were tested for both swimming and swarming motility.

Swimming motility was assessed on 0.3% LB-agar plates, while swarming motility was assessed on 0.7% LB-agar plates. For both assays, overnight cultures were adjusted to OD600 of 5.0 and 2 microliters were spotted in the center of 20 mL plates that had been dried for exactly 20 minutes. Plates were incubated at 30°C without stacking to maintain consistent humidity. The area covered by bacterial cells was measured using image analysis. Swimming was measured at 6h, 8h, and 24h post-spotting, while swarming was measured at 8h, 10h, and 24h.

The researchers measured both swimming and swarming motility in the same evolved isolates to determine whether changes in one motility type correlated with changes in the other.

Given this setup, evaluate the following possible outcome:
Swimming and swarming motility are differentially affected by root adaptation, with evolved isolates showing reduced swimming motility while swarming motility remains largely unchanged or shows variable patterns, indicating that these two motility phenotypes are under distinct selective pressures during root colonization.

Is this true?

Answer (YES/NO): NO